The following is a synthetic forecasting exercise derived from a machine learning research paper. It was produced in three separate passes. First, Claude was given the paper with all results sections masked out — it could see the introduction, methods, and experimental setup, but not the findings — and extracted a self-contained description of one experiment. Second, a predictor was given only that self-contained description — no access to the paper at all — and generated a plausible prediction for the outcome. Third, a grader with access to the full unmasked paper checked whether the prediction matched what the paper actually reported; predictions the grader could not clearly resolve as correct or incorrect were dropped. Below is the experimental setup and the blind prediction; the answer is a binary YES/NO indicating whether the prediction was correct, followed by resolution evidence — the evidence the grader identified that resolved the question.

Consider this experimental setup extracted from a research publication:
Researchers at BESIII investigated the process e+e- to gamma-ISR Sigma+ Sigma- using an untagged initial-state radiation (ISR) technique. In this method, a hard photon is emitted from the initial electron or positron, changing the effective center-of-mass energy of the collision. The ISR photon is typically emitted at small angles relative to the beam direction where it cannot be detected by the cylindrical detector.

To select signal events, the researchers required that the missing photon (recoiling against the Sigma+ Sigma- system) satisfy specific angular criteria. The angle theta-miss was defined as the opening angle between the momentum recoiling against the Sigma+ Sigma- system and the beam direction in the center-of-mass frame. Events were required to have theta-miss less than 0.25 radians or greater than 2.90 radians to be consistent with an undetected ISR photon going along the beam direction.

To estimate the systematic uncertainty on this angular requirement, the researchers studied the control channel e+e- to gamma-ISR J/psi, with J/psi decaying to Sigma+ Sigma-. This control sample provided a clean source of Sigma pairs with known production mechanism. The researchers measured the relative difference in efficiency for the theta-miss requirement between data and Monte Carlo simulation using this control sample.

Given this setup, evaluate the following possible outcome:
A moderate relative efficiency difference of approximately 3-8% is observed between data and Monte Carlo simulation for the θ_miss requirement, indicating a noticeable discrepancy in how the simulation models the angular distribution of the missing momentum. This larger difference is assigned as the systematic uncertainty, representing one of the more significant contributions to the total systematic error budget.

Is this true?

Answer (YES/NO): NO